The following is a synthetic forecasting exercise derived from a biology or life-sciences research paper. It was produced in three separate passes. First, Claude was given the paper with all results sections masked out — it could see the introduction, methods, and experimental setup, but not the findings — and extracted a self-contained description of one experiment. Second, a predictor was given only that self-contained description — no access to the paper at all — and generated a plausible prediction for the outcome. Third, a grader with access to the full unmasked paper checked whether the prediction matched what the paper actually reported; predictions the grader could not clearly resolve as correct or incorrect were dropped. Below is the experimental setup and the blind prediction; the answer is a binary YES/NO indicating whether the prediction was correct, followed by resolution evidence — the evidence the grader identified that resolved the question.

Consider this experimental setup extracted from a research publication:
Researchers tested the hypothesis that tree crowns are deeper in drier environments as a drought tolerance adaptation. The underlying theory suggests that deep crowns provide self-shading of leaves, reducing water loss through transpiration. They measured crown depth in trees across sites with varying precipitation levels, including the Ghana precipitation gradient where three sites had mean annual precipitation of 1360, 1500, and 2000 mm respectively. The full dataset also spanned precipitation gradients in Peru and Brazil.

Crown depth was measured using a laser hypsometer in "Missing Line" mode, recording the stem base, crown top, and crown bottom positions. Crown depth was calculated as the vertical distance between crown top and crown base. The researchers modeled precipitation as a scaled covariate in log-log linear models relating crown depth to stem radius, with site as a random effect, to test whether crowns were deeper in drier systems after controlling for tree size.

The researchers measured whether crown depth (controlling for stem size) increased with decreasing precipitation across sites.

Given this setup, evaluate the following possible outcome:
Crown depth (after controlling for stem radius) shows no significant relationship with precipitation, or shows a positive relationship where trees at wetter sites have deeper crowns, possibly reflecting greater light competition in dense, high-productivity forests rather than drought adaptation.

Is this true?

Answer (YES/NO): YES